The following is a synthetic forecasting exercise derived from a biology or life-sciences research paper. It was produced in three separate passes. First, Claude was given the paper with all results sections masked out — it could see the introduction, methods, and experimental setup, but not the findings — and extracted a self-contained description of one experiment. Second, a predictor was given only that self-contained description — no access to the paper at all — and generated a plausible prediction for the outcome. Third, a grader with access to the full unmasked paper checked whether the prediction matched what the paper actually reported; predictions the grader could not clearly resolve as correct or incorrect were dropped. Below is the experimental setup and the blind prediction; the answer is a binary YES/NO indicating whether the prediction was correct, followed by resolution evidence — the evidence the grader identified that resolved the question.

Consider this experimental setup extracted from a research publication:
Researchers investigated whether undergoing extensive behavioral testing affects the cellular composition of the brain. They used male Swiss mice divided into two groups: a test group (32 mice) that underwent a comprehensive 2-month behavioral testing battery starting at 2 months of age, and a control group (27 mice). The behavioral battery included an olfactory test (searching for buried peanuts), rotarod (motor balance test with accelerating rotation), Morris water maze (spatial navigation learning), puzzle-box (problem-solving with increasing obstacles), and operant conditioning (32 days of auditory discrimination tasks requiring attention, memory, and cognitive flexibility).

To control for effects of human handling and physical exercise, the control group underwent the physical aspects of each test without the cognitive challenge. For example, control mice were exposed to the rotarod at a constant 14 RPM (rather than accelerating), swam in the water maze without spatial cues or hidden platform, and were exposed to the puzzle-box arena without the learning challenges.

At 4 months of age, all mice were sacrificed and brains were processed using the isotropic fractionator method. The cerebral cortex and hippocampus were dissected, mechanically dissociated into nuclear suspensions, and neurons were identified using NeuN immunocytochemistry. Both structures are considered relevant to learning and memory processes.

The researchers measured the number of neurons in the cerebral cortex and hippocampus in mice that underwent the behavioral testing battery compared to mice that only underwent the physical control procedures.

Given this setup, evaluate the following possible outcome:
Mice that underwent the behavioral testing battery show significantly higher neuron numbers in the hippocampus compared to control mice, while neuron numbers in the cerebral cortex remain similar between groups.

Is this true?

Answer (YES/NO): NO